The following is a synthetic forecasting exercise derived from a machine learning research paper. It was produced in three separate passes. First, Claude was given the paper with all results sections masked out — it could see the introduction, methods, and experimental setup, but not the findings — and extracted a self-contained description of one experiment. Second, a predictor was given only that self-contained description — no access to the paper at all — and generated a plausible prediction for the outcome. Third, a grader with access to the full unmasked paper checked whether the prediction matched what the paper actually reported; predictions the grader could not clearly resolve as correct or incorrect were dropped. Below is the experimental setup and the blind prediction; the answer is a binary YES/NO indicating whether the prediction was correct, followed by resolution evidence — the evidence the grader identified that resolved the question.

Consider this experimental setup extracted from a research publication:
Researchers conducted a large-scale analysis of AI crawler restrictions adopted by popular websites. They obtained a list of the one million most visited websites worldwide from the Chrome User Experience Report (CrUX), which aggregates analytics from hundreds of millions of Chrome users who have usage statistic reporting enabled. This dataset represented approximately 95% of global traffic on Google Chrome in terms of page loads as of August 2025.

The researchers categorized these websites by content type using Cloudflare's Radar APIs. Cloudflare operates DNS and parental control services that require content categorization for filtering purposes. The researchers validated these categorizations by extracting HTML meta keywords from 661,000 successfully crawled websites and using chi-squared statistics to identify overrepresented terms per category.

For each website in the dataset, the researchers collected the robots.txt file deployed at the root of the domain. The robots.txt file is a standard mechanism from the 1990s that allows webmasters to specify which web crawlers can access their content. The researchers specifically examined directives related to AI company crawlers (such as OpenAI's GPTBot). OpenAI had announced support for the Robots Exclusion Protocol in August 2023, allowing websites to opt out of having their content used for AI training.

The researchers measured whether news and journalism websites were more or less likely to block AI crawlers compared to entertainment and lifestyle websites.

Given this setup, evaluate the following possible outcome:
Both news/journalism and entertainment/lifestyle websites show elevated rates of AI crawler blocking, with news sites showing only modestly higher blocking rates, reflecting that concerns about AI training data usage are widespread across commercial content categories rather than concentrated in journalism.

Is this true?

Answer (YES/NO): NO